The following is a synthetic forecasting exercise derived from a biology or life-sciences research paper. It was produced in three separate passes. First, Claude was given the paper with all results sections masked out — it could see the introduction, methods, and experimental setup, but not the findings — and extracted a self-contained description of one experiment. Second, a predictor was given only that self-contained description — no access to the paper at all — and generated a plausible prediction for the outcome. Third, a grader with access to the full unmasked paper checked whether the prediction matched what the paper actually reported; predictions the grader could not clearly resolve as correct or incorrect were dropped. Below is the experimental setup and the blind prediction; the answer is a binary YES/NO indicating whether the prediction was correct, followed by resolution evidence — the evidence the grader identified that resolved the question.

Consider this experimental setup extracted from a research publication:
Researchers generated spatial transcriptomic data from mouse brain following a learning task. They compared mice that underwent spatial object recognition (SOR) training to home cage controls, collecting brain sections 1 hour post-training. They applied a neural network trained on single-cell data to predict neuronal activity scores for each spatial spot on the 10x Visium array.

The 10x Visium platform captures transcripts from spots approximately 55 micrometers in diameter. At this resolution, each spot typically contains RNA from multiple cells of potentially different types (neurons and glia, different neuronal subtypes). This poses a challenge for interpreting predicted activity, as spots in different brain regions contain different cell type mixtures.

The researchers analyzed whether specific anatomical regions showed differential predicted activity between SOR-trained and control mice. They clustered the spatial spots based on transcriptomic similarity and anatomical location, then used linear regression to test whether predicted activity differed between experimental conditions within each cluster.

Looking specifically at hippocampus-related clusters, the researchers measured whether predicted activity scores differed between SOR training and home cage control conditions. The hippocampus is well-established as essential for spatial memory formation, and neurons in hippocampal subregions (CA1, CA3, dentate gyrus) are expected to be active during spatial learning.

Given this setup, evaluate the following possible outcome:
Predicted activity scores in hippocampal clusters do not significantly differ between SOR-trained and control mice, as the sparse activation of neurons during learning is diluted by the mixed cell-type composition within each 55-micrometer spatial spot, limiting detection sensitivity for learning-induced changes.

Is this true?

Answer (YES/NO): NO